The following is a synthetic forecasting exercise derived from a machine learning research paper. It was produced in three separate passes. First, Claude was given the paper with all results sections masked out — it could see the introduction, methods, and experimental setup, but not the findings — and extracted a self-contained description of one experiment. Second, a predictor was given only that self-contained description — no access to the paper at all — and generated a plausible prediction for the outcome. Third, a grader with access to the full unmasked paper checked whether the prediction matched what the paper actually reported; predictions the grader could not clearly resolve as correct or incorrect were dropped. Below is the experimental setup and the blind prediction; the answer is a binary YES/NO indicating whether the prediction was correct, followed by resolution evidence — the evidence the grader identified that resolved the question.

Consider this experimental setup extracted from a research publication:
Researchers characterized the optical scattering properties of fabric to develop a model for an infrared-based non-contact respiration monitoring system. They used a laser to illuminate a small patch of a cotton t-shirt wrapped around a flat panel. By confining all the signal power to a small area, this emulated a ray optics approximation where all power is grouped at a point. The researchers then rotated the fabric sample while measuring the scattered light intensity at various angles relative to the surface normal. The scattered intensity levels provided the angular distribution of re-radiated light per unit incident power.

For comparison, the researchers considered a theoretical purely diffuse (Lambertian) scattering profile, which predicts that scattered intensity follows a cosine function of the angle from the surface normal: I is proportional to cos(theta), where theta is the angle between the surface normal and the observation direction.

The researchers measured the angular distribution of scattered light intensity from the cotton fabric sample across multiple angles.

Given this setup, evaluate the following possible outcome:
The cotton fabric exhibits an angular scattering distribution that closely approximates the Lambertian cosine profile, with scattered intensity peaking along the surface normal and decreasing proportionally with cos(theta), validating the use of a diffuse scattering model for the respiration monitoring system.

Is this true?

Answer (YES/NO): YES